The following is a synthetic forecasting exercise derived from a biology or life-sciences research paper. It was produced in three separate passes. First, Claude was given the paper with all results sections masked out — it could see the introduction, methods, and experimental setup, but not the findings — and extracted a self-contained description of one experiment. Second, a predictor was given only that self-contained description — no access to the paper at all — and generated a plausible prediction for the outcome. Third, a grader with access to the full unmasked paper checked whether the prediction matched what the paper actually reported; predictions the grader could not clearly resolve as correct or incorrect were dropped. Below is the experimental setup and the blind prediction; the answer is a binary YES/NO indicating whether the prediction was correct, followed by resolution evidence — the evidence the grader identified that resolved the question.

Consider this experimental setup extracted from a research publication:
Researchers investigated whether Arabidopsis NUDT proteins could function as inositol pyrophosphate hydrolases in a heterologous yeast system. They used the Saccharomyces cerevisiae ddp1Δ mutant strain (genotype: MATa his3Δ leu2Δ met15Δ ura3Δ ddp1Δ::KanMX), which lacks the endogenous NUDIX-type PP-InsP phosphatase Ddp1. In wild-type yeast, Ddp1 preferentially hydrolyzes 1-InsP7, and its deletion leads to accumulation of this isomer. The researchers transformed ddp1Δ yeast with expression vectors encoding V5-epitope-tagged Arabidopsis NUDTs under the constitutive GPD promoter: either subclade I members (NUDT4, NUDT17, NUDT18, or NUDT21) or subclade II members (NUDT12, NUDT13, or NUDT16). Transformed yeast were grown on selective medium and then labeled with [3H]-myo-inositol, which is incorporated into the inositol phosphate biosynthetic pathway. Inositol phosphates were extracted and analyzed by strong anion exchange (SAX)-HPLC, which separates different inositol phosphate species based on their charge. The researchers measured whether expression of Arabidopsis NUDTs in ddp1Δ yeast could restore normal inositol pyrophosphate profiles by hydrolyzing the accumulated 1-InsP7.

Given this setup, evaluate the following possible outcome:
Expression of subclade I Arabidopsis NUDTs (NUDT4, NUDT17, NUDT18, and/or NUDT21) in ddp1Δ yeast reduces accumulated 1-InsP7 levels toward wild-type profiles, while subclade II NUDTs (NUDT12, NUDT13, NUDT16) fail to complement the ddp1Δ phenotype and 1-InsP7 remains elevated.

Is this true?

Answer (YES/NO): NO